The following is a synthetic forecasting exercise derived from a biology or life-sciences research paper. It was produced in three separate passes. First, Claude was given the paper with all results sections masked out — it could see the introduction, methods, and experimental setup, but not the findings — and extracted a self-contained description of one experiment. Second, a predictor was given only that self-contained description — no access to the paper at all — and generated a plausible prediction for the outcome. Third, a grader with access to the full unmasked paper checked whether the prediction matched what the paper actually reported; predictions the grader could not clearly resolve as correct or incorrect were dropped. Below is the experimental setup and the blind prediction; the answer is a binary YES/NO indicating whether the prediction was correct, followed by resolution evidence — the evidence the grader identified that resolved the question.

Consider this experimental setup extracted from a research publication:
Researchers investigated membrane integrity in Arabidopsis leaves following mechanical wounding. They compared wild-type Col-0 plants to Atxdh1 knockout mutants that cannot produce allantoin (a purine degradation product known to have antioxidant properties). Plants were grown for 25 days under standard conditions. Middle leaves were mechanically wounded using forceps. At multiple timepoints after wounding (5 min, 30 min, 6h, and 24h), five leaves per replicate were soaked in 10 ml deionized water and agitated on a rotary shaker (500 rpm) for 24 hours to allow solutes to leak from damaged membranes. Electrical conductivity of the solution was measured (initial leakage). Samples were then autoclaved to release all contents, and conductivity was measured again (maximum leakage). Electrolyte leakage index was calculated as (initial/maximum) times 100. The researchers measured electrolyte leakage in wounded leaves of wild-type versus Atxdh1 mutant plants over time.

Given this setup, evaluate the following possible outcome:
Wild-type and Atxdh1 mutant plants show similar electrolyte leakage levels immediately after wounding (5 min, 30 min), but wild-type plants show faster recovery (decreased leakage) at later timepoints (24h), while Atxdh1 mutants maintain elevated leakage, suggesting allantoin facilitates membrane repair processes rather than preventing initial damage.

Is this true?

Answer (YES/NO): NO